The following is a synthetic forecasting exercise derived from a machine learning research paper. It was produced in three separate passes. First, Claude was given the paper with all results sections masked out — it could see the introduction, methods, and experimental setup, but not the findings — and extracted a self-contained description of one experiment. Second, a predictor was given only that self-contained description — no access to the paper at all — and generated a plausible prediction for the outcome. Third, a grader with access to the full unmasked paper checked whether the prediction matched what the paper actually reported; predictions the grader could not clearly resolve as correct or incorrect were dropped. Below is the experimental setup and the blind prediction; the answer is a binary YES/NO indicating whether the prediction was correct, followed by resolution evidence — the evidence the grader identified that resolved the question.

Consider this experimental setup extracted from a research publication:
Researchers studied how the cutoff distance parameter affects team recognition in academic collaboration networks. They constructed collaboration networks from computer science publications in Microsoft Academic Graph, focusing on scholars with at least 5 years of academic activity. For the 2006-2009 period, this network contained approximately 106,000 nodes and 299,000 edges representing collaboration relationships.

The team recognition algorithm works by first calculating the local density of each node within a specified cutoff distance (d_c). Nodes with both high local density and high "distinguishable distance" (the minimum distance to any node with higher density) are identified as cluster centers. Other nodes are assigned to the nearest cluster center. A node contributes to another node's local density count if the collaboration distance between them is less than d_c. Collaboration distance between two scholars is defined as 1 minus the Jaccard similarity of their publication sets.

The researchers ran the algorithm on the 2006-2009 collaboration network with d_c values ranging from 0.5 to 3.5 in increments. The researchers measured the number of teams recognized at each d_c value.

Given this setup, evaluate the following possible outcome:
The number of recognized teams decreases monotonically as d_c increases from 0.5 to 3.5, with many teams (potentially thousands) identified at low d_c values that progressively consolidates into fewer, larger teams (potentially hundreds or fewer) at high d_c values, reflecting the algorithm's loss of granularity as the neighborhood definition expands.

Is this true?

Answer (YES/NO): NO